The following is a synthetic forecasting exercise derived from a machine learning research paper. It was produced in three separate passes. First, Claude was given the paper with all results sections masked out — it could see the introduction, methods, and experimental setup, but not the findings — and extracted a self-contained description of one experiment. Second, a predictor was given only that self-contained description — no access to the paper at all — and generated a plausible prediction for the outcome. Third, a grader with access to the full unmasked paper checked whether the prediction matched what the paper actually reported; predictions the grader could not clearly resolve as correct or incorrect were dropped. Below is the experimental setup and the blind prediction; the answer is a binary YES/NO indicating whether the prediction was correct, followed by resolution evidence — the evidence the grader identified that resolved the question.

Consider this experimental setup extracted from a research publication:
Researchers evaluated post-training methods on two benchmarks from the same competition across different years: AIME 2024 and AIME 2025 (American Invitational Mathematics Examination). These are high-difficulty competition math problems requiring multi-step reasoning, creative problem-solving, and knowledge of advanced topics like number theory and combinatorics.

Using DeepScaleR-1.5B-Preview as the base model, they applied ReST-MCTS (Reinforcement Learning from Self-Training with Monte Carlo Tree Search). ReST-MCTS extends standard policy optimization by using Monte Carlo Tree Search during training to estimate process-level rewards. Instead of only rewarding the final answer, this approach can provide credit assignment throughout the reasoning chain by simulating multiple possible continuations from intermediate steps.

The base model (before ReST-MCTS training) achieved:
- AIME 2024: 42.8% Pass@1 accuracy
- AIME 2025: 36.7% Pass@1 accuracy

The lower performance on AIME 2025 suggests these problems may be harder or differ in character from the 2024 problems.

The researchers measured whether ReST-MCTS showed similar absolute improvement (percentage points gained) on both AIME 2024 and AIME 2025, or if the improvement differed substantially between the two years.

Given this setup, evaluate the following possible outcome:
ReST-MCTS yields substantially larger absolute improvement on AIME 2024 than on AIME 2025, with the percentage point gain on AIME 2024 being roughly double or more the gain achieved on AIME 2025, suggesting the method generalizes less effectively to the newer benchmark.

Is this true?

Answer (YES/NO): NO